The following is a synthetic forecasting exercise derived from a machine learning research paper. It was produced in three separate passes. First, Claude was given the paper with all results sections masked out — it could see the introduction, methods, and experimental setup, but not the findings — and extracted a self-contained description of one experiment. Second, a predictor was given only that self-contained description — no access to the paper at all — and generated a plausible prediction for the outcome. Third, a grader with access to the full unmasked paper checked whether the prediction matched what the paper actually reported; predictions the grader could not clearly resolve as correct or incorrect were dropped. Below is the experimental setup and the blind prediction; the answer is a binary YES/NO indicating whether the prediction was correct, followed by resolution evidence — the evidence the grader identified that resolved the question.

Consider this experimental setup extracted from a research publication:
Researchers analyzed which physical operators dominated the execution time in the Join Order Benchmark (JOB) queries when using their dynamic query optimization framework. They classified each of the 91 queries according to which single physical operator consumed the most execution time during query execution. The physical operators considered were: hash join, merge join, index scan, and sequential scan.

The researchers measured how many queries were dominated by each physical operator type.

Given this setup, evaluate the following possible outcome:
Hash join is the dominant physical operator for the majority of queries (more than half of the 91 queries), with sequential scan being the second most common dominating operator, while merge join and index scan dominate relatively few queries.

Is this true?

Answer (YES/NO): NO